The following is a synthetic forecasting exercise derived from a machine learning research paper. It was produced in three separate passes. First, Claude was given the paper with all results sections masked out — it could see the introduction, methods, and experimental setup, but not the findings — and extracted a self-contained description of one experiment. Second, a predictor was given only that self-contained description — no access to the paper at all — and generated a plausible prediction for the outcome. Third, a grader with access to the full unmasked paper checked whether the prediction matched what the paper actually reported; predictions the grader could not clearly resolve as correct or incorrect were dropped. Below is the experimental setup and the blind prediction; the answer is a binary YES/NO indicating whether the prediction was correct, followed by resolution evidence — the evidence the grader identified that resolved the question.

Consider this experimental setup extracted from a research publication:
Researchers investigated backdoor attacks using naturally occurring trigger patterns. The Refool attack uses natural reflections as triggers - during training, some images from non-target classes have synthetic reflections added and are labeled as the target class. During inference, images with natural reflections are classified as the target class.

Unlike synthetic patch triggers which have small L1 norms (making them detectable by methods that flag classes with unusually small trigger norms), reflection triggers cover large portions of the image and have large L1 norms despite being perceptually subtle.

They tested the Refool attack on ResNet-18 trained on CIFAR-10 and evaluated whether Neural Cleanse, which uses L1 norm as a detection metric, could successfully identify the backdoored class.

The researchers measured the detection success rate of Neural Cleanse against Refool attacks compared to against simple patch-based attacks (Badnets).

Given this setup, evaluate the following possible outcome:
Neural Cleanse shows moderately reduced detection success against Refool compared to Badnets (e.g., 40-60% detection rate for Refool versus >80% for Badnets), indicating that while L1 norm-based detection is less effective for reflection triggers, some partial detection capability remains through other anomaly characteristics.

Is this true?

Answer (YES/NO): NO